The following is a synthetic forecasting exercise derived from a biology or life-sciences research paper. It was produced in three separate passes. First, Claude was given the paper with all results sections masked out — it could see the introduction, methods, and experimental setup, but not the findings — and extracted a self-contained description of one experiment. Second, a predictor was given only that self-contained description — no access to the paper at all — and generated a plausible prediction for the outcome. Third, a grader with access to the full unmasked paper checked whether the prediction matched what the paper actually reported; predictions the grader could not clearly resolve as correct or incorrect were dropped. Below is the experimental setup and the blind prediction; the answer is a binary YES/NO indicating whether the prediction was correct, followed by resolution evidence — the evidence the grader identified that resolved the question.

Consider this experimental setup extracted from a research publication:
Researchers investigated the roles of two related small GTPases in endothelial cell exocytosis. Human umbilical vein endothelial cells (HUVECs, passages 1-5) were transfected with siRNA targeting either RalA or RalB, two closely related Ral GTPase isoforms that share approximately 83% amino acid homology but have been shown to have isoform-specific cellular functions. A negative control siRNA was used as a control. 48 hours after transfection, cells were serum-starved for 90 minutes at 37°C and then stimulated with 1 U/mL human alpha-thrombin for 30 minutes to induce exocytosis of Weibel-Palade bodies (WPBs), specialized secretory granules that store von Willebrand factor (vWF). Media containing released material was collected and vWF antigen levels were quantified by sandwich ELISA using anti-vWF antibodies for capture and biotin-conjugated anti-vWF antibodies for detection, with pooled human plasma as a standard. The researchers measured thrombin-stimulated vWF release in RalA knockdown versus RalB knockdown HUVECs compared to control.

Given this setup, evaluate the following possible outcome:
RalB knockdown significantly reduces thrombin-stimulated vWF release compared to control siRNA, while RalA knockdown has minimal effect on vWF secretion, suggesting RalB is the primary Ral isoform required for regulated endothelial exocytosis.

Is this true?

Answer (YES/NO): YES